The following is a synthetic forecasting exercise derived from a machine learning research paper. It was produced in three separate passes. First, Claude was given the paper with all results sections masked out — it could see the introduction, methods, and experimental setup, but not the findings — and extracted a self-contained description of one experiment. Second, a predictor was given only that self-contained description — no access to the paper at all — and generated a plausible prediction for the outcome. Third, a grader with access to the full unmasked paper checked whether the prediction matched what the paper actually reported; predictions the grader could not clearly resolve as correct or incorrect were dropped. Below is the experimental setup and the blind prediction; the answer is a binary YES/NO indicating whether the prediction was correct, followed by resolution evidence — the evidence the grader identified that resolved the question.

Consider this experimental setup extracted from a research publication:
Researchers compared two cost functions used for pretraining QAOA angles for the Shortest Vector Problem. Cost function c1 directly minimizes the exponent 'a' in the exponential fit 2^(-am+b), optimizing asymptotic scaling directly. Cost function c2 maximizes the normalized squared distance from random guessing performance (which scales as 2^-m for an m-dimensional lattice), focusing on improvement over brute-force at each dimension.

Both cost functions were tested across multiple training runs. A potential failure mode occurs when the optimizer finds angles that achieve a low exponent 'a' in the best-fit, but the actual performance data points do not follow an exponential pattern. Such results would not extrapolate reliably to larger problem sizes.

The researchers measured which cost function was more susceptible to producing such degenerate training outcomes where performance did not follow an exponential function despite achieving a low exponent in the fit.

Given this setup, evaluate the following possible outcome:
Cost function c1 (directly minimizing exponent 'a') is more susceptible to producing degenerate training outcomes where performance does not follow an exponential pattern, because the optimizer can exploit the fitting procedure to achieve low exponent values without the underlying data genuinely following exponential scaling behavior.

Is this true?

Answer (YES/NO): YES